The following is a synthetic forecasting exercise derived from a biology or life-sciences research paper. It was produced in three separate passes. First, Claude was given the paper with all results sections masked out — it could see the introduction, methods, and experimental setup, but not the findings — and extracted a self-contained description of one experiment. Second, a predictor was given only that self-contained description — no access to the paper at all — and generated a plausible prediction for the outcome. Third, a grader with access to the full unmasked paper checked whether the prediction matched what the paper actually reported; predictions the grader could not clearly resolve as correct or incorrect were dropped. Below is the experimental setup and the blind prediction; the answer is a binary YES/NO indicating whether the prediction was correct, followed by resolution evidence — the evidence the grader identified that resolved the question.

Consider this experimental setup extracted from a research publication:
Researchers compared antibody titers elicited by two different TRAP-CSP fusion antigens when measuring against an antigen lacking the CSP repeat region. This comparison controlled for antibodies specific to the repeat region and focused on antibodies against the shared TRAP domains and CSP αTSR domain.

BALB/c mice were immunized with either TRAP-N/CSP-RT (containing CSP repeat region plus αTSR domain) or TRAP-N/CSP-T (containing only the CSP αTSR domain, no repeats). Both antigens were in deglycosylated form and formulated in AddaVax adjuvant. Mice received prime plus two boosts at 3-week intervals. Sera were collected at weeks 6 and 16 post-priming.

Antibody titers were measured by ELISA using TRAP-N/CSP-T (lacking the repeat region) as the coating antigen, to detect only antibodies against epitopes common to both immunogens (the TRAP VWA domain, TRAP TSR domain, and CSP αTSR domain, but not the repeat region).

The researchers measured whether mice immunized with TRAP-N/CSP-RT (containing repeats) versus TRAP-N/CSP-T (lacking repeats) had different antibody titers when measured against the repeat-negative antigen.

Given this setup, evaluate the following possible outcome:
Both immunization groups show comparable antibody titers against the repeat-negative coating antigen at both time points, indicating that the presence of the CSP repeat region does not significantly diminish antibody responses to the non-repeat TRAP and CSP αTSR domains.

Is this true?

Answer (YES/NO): YES